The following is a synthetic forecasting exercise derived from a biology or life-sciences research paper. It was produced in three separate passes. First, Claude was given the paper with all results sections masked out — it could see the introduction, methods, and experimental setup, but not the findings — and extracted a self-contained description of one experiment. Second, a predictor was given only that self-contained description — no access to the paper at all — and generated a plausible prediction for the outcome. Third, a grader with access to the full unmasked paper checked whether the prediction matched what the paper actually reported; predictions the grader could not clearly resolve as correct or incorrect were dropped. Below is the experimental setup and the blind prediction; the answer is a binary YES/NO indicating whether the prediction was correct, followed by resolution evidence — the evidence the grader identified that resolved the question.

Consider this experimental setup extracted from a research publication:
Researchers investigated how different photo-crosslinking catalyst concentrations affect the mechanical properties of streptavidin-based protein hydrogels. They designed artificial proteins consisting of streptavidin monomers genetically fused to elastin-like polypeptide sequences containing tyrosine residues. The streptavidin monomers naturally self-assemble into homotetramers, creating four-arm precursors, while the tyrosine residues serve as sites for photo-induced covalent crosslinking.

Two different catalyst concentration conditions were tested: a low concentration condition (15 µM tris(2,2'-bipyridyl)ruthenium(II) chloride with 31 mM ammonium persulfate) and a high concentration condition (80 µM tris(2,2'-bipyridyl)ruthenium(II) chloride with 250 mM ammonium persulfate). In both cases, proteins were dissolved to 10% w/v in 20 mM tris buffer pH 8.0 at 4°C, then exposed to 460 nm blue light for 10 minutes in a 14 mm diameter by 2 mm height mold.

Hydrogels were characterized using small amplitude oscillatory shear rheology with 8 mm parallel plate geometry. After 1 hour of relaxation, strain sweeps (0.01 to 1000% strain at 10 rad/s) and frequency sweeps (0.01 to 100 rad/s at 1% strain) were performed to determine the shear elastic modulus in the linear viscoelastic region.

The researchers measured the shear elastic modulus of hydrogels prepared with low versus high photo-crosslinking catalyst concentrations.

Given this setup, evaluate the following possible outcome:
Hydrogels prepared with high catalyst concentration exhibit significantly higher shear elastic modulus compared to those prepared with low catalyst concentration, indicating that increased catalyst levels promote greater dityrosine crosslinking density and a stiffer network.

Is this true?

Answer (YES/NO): YES